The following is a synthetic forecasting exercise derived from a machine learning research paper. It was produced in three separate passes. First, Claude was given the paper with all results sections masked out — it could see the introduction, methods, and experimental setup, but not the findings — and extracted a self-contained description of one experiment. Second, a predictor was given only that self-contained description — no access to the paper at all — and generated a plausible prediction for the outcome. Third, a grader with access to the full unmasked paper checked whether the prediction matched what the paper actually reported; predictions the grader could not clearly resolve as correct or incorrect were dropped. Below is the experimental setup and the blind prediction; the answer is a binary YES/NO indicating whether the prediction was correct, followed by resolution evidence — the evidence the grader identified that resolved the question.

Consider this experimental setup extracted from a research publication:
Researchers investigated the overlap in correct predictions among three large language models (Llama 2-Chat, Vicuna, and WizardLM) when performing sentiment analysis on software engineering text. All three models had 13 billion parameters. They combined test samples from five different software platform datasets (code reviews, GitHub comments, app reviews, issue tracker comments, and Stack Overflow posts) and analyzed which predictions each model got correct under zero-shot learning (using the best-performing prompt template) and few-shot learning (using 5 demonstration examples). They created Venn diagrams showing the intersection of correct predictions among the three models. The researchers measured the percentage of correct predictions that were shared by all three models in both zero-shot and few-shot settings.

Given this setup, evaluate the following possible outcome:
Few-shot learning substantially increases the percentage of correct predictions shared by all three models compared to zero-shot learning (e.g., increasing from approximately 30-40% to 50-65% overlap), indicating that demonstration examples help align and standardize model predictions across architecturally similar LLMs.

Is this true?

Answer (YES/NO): NO